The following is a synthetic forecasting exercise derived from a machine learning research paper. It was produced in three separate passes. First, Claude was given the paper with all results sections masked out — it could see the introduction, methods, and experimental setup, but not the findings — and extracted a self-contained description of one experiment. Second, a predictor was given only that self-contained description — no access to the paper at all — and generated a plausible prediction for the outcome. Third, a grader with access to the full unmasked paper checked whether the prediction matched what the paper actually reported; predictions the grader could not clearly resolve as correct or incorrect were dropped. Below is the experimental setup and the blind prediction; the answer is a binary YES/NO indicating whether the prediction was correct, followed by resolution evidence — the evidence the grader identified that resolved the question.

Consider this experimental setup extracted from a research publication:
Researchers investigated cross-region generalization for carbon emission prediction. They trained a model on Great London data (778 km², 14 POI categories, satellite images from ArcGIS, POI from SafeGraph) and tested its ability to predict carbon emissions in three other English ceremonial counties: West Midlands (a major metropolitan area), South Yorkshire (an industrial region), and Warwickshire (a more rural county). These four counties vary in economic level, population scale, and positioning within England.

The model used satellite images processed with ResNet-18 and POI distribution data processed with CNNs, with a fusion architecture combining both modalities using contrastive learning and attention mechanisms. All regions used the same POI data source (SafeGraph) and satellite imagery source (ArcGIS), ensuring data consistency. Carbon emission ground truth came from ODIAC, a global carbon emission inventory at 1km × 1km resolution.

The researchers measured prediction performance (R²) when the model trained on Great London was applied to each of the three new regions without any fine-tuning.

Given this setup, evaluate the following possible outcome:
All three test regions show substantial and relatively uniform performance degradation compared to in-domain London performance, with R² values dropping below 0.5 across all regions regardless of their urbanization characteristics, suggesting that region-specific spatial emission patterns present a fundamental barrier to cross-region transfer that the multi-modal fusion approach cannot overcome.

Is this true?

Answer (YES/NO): NO